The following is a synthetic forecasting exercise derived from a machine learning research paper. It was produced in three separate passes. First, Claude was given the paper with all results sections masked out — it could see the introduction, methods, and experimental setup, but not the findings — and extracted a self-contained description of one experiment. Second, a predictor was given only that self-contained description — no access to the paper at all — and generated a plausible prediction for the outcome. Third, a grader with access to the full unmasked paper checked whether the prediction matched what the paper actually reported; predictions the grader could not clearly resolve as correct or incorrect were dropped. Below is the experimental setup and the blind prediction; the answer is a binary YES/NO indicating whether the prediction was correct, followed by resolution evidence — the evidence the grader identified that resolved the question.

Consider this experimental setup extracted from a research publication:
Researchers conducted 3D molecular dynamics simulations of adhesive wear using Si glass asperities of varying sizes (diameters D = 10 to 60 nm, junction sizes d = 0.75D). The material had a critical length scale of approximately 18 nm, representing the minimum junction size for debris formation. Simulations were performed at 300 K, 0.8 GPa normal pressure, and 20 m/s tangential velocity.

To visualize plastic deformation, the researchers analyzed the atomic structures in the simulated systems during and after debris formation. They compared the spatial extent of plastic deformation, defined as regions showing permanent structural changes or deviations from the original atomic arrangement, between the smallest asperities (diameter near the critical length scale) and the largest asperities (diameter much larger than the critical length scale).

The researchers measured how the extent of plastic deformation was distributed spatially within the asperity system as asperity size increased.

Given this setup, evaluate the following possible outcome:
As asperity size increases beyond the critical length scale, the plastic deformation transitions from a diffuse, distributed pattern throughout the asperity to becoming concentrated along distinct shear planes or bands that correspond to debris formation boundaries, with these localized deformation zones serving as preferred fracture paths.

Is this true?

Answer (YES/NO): NO